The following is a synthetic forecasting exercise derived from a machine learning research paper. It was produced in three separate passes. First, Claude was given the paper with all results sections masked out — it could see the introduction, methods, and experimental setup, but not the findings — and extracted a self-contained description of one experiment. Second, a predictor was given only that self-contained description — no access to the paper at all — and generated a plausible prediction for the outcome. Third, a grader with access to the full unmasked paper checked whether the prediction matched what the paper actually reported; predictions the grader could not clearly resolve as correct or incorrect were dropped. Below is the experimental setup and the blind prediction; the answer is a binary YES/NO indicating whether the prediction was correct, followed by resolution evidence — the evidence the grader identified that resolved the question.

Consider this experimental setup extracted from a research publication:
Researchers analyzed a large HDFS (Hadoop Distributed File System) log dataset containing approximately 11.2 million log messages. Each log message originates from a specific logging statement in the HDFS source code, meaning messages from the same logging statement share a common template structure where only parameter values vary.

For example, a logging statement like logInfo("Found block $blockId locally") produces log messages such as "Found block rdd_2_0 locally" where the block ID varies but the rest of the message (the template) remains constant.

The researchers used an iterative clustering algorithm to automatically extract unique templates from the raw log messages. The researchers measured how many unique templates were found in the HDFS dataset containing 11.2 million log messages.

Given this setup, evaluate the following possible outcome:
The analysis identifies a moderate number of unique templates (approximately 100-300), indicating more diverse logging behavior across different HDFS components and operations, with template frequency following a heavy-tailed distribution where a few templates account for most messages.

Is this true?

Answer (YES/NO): NO